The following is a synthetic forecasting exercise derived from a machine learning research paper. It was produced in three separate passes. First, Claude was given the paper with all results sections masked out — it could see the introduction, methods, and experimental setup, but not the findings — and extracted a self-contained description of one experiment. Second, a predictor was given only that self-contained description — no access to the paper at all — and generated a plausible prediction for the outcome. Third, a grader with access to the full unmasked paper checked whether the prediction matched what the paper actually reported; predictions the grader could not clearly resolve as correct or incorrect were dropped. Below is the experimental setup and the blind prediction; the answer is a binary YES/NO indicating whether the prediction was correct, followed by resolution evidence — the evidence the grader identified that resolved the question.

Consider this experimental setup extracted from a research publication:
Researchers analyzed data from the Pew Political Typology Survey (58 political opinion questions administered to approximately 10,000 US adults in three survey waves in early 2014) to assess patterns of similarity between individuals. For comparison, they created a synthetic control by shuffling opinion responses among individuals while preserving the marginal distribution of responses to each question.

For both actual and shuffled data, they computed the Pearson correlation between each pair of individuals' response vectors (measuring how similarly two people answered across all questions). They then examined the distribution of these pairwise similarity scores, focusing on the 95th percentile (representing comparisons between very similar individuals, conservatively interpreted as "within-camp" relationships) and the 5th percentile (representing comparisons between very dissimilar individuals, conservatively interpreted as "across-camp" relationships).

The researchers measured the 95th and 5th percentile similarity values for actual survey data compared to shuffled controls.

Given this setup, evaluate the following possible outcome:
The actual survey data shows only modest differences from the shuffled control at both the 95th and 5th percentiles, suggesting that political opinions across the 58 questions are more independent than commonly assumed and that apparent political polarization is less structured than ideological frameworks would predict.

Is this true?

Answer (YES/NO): NO